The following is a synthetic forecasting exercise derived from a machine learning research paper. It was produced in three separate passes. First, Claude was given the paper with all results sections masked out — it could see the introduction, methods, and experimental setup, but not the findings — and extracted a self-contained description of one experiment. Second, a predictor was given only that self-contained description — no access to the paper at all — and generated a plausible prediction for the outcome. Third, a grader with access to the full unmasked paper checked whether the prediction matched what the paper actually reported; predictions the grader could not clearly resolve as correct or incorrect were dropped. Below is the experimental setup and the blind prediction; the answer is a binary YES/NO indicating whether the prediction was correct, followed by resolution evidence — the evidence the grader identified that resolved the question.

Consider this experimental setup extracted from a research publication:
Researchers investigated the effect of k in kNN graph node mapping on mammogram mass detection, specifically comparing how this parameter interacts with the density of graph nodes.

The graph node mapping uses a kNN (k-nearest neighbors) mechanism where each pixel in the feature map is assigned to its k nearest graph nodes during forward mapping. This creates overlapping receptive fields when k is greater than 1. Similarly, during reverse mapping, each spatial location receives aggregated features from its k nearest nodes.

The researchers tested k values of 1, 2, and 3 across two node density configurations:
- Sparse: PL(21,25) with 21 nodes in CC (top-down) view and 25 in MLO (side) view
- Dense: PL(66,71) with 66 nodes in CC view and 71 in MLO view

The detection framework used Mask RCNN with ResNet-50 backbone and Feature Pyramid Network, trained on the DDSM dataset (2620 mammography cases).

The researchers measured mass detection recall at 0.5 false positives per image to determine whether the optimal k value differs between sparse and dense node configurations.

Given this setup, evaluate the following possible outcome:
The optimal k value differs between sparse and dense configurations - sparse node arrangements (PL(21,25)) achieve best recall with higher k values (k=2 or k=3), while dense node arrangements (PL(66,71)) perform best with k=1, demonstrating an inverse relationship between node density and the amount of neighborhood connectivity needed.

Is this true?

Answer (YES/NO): NO